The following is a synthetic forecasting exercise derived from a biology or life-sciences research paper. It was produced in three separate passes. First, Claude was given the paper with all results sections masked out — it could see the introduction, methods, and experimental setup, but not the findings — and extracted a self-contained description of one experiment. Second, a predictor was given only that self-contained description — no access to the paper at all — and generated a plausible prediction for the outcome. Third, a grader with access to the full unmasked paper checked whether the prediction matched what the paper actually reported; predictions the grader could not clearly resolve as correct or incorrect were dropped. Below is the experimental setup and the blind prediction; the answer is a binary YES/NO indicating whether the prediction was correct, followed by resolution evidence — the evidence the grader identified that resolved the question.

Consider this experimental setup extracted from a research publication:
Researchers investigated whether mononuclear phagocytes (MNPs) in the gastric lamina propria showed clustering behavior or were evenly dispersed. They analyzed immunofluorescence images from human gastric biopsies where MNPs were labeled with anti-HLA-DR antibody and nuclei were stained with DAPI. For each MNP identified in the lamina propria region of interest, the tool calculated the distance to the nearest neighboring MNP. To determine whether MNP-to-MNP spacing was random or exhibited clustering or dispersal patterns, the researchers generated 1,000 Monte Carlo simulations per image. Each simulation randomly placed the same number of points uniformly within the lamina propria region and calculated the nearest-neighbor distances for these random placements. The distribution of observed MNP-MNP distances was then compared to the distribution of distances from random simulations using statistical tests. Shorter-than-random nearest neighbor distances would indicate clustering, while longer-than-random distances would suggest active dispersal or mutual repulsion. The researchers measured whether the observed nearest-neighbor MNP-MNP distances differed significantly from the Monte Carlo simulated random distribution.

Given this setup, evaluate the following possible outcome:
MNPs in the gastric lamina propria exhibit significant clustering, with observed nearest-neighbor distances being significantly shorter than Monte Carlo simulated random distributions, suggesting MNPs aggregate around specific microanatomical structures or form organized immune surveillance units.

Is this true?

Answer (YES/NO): YES